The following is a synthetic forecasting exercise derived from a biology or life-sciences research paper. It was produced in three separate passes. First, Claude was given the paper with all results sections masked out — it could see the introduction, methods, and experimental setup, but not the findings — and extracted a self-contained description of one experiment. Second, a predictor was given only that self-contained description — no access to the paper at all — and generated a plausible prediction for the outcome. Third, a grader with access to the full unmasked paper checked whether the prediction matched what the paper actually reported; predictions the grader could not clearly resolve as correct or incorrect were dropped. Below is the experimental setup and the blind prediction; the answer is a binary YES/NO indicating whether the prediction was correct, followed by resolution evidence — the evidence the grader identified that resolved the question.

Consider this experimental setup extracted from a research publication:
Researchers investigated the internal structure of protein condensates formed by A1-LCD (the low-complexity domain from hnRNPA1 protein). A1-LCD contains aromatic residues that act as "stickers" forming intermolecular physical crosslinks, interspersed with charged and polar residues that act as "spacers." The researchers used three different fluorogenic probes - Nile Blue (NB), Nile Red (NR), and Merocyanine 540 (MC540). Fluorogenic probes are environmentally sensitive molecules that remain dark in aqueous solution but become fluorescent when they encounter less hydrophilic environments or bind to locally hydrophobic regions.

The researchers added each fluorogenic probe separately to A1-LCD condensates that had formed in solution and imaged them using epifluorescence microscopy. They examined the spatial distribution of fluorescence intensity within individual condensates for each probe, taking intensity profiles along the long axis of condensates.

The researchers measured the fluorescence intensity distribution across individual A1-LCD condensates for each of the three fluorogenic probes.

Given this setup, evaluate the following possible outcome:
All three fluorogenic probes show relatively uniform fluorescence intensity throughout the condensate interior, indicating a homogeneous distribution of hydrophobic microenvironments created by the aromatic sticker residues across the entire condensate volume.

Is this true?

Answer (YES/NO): NO